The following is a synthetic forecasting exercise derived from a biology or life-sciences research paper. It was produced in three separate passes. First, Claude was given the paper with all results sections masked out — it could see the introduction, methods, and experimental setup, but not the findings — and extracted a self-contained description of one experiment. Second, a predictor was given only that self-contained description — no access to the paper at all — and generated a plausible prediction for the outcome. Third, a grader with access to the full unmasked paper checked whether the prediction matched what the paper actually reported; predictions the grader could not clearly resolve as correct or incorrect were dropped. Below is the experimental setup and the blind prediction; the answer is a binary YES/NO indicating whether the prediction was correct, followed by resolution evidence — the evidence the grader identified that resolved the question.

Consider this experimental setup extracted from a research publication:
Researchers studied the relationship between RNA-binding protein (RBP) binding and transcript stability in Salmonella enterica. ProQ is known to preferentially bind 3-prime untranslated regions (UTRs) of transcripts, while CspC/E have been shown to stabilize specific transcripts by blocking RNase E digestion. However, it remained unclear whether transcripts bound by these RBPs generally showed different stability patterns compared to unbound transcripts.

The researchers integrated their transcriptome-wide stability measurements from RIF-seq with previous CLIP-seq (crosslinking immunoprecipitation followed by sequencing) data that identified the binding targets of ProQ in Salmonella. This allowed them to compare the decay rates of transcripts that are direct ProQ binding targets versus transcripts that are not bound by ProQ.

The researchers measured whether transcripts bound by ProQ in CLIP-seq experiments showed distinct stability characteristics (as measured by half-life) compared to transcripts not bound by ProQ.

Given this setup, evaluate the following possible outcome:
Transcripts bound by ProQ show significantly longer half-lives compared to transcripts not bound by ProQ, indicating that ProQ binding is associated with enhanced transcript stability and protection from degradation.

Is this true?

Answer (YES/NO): YES